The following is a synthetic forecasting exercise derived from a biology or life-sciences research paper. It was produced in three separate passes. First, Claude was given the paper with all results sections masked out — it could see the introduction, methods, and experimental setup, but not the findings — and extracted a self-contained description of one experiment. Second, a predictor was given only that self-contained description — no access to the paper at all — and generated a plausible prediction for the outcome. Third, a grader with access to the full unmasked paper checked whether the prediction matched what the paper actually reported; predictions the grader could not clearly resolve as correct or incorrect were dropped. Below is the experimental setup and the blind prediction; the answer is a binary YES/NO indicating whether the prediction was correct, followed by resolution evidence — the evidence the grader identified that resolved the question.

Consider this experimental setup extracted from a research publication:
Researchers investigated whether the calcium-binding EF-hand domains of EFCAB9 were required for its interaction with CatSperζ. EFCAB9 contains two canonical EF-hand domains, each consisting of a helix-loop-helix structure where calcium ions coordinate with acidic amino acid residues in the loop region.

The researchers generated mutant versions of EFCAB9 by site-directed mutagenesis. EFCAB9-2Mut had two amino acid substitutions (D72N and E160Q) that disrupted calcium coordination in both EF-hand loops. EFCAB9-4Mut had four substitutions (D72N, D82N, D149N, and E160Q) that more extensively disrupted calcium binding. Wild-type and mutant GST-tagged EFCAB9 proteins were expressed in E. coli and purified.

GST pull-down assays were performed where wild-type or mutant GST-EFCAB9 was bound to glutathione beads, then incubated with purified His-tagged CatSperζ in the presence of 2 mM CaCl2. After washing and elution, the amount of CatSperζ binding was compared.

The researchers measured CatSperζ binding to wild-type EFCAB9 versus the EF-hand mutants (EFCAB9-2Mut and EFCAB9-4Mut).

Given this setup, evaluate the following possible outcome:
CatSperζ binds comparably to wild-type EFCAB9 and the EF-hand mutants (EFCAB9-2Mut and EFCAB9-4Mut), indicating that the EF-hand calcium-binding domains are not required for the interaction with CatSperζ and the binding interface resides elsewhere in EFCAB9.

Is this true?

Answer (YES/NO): NO